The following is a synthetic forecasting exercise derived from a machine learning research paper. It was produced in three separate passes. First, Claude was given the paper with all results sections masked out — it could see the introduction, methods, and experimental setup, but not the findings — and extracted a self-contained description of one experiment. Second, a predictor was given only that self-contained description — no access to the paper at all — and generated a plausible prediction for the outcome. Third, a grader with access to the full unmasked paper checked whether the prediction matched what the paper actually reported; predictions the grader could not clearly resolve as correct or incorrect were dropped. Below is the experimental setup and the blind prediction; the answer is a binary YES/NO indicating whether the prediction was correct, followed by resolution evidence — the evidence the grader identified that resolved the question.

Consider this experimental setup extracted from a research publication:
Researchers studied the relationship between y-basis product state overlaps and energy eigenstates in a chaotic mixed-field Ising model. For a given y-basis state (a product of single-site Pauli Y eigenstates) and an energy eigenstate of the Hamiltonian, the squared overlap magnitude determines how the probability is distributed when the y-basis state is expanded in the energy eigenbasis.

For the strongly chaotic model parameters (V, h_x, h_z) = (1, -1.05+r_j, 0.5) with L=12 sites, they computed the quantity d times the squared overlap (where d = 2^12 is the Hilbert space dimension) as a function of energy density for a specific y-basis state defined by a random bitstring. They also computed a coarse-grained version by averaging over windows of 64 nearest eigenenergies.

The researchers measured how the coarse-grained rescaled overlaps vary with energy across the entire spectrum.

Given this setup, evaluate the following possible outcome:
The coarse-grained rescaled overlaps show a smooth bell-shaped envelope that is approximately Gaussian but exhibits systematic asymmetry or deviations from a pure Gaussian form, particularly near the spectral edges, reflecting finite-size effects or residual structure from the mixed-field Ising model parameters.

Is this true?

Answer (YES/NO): NO